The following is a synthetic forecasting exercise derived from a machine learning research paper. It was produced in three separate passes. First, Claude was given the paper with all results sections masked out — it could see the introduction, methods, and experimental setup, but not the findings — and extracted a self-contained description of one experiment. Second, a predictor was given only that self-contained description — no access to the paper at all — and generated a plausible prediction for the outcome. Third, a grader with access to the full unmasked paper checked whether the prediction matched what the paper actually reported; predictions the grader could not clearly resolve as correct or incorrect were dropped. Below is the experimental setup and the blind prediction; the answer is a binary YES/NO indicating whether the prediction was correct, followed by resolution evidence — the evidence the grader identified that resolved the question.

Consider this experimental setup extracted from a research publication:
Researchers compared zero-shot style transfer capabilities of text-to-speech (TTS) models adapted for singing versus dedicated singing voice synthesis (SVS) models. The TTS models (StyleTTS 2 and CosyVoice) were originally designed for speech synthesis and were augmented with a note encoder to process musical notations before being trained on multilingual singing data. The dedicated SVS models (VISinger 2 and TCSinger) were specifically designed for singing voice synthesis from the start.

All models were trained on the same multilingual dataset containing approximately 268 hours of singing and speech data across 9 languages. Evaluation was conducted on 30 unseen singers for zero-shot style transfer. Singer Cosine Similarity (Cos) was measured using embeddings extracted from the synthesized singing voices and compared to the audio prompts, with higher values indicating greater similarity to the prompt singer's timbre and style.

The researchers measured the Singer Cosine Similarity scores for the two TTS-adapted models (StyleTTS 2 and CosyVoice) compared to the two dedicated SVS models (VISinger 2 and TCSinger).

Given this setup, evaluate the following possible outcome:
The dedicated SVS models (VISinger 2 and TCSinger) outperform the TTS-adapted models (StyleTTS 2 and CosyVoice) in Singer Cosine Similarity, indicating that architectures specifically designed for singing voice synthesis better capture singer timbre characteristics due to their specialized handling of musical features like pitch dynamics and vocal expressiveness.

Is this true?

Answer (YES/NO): NO